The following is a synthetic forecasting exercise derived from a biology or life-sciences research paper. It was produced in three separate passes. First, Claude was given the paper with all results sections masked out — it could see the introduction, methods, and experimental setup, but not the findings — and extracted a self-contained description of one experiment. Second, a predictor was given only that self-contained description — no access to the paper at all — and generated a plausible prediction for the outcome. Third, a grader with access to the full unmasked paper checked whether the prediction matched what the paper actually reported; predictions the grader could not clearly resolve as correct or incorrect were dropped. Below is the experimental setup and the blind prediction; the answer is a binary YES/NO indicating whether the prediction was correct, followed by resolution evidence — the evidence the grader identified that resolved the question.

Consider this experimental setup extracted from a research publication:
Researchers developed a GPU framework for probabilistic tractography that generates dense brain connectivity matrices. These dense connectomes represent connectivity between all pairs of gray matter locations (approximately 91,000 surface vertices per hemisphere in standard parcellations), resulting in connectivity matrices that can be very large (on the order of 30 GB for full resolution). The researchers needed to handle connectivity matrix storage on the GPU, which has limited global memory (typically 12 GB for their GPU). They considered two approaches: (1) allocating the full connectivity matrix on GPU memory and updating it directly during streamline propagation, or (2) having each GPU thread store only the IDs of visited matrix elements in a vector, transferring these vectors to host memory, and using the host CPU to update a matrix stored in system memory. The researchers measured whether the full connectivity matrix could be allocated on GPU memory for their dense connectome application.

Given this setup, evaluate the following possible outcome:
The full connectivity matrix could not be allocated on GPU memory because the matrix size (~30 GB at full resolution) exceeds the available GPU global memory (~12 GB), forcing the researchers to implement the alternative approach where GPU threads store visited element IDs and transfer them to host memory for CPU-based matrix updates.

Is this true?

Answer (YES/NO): YES